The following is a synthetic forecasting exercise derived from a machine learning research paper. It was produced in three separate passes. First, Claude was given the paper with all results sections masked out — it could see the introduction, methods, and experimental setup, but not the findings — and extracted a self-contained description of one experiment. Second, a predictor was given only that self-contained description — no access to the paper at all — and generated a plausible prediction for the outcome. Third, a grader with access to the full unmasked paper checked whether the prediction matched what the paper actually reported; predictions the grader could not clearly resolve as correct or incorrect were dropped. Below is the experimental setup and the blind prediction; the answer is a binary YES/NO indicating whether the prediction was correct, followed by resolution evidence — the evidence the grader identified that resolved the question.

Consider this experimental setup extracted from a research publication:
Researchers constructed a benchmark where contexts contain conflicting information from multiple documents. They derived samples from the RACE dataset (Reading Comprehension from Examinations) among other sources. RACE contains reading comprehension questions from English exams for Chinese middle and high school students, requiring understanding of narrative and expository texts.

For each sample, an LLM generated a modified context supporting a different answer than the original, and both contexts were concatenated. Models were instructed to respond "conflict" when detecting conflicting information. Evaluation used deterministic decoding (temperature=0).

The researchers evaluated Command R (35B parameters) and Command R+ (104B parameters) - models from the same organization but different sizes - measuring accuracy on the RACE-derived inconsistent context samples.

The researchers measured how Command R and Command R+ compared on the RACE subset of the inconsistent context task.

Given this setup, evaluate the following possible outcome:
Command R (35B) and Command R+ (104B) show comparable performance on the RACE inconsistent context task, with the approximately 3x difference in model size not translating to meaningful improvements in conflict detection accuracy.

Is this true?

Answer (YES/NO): NO